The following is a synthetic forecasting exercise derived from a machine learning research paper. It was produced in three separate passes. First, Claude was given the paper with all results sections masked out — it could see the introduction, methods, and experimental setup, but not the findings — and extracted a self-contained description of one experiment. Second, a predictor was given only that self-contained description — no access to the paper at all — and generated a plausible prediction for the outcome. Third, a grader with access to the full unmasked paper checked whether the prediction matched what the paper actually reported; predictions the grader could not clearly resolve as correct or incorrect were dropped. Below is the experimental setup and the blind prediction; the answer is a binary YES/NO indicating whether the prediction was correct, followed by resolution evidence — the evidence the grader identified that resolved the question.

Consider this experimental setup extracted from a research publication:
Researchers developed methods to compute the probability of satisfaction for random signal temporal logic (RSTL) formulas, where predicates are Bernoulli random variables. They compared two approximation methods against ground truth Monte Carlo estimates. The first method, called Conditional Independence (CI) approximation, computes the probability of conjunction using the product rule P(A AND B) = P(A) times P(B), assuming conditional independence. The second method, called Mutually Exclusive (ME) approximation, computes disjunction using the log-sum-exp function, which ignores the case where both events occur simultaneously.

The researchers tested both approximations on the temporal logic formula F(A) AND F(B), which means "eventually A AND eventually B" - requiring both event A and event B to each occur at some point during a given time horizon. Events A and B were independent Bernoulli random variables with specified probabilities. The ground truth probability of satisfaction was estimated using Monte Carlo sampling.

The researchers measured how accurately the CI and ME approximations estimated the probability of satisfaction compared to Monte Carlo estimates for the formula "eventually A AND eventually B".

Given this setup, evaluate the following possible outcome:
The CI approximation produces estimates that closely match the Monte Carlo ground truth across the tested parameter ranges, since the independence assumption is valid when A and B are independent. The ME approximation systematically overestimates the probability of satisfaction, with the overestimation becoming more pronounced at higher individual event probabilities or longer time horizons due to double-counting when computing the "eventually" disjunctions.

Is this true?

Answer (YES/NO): NO